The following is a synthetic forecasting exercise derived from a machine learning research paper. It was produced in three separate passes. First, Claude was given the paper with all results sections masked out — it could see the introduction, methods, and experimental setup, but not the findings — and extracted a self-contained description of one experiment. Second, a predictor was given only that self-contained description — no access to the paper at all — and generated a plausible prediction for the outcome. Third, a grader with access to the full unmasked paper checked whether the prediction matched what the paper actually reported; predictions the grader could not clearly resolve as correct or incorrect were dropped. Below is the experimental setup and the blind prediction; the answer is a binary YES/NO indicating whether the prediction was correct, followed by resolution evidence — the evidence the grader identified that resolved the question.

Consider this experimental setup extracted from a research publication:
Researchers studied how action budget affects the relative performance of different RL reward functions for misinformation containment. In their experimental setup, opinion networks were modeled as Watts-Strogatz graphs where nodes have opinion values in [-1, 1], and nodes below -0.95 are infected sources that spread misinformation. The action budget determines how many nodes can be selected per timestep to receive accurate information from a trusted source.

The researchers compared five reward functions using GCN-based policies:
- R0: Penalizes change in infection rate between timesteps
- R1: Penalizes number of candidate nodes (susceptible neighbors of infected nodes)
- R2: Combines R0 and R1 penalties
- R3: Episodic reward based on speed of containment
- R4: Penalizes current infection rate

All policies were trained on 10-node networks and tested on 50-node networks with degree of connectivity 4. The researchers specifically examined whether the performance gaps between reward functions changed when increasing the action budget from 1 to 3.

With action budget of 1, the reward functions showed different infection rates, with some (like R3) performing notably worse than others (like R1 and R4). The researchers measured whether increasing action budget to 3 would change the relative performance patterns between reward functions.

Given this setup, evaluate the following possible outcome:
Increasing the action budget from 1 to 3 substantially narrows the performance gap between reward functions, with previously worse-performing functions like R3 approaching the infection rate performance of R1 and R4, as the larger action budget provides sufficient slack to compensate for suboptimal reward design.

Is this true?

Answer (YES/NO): YES